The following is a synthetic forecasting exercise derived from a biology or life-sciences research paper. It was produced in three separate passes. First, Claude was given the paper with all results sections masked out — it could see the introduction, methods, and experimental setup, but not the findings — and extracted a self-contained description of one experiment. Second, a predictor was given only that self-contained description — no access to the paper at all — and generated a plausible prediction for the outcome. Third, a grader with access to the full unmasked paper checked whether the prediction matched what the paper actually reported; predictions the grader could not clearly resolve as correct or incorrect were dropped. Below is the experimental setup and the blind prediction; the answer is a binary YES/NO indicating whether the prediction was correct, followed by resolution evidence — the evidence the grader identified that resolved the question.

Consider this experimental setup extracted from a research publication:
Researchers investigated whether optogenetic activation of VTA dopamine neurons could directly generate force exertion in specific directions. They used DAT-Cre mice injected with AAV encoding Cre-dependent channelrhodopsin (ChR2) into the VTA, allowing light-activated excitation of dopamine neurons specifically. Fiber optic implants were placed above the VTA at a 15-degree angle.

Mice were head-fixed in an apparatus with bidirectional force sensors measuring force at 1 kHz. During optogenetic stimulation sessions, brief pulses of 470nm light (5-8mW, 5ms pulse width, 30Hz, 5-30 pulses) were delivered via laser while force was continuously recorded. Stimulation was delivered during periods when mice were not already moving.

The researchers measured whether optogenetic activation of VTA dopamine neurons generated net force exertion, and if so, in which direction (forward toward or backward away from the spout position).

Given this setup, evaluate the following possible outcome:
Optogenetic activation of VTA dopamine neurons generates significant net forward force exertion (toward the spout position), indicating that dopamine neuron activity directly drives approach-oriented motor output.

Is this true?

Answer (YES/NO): YES